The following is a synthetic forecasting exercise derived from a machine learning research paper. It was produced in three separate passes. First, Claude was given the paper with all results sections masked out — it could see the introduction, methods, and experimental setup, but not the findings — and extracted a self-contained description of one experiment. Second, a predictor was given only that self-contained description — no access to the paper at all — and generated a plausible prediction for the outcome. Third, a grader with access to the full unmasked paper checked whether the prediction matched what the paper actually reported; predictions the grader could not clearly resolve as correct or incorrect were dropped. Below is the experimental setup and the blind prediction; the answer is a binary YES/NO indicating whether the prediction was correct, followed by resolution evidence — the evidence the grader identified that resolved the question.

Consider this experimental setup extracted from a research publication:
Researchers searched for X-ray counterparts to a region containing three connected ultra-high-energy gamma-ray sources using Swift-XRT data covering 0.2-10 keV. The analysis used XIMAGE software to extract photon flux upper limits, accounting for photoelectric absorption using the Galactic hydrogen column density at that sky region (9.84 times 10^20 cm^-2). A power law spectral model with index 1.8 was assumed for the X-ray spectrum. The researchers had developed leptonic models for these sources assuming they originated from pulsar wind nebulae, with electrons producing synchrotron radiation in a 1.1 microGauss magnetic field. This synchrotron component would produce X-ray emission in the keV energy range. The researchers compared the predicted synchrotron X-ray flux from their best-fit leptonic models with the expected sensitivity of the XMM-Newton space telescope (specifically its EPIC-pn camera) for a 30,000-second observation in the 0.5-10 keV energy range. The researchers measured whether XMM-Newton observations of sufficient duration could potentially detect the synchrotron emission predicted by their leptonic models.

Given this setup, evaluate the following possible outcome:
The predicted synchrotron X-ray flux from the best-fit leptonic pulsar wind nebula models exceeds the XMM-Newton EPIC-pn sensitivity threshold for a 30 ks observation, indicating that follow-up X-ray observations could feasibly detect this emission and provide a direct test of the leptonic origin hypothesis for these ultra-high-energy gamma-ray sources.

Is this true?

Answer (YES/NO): YES